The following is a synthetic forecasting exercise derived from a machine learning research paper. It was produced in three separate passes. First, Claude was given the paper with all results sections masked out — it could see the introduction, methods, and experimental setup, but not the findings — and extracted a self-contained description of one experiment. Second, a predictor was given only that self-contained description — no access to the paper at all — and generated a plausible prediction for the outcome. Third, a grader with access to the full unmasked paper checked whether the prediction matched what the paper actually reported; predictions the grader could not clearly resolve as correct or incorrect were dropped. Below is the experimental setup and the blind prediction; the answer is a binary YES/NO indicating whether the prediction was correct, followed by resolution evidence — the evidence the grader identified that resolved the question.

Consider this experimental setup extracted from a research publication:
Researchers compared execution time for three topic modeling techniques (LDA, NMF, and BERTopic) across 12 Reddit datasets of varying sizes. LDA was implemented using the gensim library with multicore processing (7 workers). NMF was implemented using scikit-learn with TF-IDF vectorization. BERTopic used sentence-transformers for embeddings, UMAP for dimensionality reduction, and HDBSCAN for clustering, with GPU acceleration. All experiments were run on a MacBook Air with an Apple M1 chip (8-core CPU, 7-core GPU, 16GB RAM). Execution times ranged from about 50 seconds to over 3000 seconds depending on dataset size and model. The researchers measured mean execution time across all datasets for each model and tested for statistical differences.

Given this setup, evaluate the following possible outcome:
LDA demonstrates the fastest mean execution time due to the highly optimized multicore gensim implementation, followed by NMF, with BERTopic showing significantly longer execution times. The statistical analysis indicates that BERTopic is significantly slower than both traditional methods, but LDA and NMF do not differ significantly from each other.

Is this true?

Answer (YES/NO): NO